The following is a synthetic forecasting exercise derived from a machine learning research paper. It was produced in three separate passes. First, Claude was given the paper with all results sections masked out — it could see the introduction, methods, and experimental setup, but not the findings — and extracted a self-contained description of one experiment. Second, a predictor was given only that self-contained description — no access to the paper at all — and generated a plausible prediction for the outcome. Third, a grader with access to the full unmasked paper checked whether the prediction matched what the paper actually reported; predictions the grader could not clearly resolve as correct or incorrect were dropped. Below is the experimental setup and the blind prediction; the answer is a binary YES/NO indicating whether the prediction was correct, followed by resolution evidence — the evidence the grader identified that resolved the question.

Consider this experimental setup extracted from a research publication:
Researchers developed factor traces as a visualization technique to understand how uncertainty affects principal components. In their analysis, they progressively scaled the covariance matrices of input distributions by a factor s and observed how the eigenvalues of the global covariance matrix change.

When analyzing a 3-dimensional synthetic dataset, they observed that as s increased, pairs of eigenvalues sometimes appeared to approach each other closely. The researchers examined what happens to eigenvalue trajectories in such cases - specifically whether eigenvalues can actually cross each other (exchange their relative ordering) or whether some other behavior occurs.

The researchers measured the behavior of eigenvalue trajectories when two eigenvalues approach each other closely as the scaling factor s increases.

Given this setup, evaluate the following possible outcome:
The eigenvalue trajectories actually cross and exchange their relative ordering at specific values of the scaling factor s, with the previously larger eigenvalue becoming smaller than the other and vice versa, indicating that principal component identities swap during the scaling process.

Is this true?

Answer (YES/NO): NO